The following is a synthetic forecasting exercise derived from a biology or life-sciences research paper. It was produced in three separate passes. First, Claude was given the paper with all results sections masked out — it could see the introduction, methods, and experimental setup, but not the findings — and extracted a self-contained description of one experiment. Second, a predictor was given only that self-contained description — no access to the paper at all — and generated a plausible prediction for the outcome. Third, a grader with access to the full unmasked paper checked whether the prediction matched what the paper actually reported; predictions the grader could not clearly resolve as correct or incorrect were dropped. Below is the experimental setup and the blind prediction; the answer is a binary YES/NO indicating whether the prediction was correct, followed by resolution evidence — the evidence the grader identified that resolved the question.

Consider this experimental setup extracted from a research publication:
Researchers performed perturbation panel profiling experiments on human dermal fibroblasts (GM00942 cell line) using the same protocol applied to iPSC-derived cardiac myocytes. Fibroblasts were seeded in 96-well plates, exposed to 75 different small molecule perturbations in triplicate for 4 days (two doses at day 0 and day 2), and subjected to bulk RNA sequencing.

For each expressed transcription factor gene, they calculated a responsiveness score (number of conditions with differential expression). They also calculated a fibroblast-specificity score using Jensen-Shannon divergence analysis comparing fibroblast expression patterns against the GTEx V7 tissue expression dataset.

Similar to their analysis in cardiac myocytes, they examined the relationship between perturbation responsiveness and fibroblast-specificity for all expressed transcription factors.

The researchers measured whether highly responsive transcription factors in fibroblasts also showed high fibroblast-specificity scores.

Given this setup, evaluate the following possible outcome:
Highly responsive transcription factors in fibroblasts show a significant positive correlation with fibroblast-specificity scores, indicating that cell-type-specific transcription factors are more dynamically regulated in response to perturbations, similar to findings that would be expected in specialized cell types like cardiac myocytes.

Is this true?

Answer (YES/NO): NO